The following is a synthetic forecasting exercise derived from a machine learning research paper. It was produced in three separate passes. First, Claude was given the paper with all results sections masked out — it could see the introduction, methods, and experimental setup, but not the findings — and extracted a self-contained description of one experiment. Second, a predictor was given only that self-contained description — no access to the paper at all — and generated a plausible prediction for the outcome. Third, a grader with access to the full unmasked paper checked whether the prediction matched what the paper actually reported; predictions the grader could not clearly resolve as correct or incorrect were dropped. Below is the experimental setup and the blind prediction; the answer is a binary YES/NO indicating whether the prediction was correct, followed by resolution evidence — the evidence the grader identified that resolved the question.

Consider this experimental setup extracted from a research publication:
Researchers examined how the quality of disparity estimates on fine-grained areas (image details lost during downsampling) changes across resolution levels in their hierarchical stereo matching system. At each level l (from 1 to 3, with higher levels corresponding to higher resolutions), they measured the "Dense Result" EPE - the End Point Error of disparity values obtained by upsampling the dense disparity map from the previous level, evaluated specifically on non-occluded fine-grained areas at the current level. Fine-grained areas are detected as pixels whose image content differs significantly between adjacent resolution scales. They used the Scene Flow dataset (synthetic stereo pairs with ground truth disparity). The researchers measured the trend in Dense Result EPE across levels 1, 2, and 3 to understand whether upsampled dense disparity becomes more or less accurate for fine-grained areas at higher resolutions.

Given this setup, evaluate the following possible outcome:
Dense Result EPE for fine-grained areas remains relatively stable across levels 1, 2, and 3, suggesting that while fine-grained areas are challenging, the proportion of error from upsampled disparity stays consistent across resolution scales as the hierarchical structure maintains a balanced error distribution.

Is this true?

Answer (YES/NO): NO